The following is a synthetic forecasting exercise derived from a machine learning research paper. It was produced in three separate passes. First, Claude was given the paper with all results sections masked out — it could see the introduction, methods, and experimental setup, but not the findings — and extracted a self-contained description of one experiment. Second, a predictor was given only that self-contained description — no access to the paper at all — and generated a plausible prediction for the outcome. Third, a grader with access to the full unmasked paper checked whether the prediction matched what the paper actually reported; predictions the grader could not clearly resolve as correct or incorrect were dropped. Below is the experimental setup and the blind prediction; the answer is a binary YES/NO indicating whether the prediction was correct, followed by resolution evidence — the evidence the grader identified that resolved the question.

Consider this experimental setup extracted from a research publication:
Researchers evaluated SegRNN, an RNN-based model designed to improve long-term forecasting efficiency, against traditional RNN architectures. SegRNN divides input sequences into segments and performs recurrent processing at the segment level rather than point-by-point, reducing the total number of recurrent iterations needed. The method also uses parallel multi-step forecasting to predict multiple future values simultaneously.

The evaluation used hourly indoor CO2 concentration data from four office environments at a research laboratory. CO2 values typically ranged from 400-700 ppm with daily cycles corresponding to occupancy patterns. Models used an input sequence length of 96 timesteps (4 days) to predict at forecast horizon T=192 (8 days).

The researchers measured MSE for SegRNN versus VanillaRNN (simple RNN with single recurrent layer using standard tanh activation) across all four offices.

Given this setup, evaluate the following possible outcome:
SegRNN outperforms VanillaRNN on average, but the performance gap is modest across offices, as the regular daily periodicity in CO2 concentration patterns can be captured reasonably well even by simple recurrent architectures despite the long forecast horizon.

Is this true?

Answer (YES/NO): NO